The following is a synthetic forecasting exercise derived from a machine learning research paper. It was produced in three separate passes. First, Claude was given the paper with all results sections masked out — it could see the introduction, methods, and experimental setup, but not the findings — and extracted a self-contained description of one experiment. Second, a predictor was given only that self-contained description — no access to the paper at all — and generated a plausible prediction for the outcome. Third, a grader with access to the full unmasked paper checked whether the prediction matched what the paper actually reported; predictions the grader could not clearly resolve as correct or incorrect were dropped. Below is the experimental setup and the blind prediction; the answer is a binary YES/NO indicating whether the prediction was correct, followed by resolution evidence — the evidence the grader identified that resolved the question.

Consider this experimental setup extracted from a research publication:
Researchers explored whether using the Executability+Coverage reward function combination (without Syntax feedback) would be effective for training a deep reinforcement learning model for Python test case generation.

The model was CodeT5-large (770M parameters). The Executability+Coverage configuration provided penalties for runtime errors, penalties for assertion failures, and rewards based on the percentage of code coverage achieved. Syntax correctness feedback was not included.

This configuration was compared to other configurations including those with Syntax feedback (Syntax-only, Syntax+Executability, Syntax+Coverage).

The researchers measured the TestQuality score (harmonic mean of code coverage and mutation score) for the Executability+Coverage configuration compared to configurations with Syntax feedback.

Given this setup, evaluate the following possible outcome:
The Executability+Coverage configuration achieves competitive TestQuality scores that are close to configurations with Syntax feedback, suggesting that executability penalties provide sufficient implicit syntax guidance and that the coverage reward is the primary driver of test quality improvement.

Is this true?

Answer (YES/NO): NO